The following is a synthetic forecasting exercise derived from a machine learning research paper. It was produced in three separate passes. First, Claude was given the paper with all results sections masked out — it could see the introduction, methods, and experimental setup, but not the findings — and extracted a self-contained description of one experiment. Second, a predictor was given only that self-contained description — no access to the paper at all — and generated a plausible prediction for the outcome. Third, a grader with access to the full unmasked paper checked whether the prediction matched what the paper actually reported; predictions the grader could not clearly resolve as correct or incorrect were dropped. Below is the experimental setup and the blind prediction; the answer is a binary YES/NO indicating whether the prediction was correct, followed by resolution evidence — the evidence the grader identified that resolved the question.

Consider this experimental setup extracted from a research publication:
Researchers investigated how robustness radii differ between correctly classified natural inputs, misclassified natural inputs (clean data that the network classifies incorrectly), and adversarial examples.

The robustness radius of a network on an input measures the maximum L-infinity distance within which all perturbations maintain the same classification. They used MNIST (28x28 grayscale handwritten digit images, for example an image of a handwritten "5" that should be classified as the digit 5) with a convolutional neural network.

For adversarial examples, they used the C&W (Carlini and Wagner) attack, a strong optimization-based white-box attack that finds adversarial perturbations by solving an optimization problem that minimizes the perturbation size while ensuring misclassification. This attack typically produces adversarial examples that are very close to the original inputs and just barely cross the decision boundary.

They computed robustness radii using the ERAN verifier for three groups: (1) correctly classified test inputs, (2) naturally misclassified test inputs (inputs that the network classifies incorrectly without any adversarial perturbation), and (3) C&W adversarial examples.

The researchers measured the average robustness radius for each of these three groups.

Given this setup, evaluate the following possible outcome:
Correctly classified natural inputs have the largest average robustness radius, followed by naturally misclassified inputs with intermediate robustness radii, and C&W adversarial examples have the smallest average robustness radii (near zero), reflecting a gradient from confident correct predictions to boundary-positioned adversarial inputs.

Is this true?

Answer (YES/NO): YES